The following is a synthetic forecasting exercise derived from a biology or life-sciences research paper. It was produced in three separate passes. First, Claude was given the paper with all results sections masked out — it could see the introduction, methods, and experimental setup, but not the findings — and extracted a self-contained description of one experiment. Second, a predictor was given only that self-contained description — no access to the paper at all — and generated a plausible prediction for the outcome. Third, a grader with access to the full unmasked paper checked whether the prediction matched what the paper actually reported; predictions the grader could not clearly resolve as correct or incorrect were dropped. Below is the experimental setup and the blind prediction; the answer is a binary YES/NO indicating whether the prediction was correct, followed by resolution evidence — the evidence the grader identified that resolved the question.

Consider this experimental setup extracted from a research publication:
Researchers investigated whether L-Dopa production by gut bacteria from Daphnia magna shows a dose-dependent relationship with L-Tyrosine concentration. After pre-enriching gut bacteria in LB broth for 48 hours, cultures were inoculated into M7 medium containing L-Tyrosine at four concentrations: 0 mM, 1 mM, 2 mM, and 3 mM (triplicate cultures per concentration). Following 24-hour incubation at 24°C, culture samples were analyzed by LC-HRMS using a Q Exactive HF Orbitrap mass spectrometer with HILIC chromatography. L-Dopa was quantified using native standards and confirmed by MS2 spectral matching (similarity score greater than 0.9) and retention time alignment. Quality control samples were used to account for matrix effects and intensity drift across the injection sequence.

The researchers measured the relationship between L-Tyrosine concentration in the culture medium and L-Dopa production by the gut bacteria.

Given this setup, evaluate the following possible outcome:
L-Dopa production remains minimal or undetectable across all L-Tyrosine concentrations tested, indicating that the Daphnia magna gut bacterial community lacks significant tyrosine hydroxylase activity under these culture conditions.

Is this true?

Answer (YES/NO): NO